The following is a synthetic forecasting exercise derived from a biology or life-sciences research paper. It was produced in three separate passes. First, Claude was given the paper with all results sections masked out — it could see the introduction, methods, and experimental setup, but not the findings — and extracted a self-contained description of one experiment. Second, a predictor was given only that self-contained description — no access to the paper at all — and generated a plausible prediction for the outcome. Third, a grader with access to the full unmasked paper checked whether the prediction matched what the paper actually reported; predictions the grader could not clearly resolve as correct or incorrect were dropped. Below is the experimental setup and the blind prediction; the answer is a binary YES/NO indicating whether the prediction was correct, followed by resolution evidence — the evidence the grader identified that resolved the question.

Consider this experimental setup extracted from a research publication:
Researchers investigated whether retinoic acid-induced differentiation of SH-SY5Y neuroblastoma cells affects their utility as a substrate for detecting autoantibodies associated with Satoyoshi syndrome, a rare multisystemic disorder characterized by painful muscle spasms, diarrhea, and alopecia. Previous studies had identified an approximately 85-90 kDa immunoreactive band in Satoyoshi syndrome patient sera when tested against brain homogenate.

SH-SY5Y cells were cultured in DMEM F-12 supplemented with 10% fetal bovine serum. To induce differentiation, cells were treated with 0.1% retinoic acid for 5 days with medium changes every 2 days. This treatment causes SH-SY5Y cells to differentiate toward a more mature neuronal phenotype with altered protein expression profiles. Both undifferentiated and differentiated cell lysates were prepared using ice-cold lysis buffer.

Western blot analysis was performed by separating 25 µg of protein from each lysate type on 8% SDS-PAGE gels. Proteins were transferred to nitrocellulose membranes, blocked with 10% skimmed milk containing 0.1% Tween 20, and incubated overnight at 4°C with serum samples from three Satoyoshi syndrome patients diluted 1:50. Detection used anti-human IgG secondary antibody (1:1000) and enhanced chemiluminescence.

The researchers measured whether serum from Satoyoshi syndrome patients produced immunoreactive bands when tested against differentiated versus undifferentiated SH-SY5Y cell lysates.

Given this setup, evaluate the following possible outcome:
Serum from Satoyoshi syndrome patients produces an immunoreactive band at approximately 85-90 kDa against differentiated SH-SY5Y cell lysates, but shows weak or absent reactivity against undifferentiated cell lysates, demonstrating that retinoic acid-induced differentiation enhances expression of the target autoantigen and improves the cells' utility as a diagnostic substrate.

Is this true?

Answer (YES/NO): NO